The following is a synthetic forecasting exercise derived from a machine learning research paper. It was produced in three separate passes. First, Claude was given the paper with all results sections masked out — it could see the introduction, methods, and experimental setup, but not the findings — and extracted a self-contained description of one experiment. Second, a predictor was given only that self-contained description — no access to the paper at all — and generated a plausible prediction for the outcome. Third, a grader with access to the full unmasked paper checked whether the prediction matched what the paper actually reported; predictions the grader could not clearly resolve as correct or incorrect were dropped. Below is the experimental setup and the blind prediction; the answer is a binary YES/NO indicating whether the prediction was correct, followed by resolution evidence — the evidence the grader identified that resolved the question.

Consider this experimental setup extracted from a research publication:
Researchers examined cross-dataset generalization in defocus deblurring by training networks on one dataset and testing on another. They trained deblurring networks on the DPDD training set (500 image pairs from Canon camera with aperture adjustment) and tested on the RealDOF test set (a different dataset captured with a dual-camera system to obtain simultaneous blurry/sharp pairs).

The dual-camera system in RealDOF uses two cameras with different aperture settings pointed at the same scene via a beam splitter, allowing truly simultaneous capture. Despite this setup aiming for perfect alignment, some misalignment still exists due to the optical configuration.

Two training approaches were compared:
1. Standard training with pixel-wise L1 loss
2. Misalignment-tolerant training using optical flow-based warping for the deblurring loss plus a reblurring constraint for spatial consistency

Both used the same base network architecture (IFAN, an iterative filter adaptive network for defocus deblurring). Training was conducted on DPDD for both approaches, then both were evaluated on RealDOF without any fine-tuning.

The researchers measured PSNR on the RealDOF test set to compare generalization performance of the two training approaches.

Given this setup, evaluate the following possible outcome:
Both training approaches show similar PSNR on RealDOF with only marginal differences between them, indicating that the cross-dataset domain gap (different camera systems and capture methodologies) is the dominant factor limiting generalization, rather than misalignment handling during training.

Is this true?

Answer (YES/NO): NO